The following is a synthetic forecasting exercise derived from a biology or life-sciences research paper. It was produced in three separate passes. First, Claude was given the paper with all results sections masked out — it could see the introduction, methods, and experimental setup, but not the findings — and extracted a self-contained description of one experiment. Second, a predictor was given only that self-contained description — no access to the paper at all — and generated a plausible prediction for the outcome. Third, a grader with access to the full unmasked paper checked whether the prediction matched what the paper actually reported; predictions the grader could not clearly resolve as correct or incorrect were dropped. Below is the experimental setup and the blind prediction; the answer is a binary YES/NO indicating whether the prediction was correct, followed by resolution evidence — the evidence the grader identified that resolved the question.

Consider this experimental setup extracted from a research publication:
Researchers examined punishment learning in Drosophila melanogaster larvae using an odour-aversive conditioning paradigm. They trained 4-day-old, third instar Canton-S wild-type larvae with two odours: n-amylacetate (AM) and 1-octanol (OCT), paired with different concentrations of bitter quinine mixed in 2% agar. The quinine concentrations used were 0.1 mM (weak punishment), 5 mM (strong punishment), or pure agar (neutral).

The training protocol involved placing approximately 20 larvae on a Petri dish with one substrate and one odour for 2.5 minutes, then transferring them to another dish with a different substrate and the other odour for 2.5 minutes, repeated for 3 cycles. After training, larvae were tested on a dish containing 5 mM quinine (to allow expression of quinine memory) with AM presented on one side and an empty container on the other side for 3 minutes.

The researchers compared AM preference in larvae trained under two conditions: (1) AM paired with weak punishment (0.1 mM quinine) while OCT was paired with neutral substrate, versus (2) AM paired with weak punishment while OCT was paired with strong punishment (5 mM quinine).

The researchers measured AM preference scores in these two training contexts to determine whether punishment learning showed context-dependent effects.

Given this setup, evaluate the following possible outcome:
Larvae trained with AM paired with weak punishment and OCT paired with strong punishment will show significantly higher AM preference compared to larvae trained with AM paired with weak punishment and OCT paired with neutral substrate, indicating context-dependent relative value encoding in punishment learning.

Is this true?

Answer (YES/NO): YES